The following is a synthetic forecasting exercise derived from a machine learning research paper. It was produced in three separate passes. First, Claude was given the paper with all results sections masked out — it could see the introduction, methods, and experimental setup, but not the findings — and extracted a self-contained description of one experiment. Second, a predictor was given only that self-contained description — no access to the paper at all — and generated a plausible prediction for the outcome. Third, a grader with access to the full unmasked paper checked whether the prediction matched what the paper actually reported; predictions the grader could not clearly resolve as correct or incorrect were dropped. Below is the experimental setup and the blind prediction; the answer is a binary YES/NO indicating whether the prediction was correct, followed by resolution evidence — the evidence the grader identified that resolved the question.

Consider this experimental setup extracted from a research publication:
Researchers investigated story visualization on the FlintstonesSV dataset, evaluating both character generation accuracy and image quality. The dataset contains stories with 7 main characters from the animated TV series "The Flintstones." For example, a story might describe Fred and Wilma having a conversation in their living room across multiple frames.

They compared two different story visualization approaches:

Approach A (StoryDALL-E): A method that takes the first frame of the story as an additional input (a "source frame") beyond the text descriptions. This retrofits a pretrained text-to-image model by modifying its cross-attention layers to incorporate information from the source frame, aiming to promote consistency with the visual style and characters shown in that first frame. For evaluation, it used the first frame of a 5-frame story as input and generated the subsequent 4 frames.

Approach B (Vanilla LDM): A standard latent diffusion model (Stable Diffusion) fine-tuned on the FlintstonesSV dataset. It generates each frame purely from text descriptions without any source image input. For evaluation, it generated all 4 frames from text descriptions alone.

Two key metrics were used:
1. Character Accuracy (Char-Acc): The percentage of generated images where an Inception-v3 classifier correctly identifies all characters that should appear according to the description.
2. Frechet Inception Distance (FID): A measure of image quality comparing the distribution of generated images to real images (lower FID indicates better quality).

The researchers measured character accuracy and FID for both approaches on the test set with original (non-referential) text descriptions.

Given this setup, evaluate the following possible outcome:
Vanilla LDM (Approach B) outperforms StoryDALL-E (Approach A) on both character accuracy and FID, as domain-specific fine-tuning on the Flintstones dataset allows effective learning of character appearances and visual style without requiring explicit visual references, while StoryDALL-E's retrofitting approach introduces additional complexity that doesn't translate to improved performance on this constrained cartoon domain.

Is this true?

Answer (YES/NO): YES